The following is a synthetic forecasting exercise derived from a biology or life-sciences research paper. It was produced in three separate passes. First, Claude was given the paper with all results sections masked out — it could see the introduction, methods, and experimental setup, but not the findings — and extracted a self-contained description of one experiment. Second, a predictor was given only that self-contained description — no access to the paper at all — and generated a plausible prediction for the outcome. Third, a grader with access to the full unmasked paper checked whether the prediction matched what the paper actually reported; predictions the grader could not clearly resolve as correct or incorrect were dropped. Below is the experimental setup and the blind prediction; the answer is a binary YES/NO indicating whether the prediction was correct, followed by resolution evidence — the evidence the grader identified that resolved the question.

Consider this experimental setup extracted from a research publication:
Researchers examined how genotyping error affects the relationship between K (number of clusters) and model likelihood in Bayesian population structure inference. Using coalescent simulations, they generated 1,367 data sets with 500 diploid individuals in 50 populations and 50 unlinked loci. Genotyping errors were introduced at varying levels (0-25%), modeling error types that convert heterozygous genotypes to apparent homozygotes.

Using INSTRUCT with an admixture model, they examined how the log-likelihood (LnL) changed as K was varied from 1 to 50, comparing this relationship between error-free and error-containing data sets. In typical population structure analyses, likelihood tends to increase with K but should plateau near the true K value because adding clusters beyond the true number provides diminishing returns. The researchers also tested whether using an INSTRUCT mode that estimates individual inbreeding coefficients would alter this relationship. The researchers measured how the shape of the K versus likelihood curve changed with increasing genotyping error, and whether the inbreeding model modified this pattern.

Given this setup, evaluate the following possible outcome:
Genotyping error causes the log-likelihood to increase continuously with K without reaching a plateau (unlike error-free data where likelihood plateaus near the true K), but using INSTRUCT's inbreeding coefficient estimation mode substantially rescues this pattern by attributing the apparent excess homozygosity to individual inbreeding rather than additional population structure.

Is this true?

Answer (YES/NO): NO